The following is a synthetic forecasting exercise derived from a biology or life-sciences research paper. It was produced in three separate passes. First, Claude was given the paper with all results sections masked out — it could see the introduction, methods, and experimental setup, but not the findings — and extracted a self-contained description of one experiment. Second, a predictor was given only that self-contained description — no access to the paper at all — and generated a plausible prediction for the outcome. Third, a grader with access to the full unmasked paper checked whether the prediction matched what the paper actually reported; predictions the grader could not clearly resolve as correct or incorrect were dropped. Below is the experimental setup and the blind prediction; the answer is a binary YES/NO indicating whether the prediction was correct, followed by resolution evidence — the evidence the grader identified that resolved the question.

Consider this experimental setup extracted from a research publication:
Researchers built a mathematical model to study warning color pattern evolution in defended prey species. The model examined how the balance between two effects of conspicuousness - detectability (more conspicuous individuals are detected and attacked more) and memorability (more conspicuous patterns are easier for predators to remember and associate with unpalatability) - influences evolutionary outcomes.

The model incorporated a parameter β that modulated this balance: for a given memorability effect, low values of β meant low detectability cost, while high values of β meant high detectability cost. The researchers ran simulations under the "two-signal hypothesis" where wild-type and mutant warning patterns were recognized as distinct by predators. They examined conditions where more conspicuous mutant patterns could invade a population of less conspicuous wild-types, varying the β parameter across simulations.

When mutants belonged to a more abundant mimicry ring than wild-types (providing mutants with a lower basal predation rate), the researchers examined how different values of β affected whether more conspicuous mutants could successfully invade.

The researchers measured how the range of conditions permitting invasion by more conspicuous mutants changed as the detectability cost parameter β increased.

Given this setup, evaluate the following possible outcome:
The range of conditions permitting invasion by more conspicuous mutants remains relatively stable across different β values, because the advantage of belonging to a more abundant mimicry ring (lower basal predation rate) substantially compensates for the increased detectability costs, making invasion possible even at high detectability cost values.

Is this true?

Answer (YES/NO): NO